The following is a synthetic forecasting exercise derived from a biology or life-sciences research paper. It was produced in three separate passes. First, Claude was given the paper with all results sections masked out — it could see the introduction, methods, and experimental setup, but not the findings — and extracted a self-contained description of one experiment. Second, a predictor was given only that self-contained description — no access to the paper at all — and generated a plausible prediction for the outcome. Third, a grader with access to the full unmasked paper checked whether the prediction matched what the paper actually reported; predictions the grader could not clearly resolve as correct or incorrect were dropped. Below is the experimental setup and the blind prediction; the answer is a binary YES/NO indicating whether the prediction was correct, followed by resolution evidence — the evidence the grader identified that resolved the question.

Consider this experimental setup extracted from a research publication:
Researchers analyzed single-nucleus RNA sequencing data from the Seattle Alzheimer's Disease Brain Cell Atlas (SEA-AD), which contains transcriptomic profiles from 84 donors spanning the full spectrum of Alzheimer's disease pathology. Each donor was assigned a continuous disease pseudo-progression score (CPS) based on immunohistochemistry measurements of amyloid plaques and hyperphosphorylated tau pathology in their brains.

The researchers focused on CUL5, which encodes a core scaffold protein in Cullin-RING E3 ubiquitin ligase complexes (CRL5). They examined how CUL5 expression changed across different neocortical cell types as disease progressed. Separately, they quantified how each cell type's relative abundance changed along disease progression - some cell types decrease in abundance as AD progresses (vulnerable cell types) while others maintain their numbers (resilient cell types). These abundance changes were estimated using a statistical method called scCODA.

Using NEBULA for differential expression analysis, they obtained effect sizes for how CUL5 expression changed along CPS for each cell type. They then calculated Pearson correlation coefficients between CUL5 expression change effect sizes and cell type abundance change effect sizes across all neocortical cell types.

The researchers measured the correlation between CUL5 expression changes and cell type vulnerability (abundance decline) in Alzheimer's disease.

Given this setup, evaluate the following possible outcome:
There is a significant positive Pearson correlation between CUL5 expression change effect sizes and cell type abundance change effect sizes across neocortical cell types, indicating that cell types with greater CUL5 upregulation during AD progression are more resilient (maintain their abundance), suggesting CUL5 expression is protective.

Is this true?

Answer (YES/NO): YES